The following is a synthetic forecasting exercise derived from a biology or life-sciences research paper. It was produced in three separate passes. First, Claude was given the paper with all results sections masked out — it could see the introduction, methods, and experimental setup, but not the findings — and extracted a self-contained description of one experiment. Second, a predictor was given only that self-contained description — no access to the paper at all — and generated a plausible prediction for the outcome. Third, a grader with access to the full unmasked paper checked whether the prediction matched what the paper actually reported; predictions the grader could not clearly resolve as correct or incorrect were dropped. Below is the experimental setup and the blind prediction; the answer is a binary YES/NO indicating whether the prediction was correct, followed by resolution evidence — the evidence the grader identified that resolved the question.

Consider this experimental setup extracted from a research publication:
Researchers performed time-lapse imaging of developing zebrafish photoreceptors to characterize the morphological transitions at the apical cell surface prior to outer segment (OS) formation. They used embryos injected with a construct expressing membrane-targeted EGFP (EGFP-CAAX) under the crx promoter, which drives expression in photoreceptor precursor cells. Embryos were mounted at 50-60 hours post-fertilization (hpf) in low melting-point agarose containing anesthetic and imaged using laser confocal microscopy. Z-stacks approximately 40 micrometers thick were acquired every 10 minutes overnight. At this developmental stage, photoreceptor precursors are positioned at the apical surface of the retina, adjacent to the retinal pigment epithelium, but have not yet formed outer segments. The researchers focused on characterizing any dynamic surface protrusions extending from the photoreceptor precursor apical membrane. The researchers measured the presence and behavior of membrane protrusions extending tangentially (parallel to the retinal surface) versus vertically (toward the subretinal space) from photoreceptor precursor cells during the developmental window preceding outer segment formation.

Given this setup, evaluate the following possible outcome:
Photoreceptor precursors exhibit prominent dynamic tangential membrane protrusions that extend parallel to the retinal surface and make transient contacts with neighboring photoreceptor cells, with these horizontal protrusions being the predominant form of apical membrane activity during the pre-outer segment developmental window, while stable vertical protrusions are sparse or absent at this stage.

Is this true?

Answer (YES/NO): NO